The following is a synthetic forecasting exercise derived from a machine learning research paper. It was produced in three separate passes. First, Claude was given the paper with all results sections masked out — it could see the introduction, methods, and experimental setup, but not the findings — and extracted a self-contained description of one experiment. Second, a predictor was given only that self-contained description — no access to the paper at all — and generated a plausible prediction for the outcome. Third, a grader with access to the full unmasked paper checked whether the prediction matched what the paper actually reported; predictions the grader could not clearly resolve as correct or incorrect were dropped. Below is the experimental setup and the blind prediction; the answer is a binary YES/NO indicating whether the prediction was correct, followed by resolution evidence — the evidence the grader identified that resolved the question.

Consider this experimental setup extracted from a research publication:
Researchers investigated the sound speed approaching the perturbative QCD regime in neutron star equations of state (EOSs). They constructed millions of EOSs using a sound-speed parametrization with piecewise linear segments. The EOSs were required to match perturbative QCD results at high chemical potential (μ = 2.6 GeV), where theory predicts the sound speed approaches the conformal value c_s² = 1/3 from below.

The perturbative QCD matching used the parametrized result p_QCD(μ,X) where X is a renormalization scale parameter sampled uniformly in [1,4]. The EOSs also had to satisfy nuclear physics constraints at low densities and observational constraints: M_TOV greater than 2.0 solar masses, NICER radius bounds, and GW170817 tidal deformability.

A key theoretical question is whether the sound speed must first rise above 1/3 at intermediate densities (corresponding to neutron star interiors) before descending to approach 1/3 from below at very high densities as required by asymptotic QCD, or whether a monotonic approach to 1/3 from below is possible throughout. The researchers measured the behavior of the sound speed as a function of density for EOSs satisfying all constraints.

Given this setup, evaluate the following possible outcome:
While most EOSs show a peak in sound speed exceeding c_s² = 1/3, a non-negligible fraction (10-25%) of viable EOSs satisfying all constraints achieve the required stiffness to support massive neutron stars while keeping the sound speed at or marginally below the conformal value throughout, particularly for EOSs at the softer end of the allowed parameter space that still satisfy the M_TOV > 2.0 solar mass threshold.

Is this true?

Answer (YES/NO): NO